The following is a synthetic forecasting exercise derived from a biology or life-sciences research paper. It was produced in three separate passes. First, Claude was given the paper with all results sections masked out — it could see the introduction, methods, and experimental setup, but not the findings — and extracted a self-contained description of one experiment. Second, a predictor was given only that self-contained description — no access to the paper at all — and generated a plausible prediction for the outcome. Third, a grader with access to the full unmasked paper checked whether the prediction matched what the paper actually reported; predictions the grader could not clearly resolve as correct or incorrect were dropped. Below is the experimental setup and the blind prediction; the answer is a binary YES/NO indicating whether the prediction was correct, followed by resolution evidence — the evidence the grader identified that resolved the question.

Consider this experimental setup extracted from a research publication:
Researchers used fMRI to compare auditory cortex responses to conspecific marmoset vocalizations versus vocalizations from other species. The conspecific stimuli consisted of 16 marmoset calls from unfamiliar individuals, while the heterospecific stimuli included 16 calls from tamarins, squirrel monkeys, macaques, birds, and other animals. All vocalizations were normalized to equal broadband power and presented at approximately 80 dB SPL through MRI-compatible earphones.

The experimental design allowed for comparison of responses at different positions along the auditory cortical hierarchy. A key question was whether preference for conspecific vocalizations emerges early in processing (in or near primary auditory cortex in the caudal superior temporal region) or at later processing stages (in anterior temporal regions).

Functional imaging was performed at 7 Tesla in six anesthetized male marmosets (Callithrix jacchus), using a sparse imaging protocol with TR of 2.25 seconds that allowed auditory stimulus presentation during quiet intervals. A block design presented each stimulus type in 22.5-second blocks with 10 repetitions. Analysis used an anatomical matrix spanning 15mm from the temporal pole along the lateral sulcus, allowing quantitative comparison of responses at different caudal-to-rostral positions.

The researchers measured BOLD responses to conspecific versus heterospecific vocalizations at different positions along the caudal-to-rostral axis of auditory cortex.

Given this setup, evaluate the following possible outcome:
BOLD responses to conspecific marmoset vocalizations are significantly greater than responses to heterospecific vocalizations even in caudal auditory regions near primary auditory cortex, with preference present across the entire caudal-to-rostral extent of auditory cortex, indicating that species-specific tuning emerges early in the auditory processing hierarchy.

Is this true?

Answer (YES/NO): NO